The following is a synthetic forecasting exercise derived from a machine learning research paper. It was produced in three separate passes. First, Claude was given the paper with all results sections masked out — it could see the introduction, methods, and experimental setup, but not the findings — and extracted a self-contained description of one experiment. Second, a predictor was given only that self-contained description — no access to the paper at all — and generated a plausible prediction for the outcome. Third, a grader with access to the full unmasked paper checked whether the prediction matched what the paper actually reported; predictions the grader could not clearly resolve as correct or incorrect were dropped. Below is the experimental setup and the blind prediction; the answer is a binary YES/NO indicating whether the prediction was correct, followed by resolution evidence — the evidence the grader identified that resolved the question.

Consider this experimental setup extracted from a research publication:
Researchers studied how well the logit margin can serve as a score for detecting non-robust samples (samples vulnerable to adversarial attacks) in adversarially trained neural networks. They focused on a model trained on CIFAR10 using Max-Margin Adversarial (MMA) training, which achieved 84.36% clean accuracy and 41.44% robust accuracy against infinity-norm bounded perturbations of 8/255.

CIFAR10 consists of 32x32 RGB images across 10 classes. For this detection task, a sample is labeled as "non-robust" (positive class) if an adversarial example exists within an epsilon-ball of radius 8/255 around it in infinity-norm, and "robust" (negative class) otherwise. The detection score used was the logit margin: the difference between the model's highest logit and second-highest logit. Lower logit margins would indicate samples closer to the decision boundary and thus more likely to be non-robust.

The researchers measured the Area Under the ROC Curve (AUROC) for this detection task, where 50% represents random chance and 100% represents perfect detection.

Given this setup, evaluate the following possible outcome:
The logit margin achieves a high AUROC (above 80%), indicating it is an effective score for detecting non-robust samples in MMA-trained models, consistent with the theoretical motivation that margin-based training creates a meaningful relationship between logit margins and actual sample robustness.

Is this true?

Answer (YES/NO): NO